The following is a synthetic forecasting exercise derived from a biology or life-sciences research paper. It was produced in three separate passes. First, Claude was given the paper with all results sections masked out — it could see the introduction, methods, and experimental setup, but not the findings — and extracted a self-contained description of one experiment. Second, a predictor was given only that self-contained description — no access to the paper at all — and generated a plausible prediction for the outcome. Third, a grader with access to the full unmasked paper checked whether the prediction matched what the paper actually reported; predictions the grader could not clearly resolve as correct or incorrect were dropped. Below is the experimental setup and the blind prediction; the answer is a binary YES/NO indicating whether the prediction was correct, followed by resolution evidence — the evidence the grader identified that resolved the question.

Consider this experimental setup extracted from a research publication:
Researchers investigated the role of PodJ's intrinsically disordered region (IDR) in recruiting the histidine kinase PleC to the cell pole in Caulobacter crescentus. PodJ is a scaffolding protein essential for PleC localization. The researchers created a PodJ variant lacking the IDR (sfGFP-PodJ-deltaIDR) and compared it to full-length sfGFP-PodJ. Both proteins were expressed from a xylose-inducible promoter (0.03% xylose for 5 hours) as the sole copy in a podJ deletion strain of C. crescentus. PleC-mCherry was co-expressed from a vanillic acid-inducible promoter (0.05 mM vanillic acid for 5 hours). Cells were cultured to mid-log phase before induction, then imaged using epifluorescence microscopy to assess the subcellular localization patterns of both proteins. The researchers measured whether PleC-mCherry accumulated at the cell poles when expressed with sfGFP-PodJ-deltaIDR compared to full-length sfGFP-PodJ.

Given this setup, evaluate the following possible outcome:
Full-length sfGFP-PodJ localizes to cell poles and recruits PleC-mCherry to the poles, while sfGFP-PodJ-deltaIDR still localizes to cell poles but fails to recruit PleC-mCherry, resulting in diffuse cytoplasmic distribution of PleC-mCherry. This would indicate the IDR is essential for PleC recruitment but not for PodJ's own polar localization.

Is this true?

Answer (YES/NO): YES